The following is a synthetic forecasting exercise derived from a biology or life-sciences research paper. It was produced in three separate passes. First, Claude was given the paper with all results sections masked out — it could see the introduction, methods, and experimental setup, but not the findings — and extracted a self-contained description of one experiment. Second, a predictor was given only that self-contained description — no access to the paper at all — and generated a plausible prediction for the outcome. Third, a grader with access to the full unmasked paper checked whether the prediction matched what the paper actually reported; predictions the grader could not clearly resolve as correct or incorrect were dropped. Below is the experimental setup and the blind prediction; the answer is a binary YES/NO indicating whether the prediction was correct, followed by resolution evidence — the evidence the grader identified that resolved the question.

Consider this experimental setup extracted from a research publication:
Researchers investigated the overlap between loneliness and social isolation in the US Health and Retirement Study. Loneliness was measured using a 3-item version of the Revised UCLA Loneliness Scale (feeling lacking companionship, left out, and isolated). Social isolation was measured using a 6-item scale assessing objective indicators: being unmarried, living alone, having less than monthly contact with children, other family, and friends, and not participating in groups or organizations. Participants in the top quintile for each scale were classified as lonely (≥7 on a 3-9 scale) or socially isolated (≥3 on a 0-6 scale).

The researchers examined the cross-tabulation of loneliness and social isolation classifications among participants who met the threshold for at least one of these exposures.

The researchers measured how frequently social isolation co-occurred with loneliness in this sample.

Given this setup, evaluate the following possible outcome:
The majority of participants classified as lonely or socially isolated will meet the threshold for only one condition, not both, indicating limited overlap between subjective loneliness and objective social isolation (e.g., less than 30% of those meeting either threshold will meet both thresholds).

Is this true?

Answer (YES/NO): YES